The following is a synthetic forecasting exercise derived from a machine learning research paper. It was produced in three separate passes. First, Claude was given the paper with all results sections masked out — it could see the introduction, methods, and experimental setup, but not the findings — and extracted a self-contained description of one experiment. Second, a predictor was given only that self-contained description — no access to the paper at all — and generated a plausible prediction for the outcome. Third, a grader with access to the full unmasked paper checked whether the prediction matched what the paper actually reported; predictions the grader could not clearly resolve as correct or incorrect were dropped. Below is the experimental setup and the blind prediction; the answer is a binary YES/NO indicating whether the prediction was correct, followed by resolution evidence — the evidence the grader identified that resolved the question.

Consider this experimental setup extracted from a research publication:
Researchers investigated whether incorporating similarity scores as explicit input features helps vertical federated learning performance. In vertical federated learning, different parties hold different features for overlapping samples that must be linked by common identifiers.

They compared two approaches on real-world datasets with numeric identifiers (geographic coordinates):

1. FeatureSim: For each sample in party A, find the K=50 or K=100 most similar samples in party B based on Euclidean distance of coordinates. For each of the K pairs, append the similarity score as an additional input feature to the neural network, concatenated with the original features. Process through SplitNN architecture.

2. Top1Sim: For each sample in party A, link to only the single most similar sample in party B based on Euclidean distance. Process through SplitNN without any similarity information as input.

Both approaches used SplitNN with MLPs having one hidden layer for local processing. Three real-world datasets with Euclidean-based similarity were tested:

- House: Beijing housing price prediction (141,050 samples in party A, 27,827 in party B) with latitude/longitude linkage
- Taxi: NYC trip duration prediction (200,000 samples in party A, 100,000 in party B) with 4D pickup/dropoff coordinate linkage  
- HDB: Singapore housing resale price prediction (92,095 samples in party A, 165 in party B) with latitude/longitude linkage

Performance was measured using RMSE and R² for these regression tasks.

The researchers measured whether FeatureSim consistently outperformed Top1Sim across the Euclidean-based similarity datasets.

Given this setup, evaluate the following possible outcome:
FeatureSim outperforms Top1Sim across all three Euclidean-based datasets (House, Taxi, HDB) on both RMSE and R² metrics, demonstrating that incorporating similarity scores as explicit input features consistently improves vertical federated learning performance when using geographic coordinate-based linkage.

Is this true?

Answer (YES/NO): NO